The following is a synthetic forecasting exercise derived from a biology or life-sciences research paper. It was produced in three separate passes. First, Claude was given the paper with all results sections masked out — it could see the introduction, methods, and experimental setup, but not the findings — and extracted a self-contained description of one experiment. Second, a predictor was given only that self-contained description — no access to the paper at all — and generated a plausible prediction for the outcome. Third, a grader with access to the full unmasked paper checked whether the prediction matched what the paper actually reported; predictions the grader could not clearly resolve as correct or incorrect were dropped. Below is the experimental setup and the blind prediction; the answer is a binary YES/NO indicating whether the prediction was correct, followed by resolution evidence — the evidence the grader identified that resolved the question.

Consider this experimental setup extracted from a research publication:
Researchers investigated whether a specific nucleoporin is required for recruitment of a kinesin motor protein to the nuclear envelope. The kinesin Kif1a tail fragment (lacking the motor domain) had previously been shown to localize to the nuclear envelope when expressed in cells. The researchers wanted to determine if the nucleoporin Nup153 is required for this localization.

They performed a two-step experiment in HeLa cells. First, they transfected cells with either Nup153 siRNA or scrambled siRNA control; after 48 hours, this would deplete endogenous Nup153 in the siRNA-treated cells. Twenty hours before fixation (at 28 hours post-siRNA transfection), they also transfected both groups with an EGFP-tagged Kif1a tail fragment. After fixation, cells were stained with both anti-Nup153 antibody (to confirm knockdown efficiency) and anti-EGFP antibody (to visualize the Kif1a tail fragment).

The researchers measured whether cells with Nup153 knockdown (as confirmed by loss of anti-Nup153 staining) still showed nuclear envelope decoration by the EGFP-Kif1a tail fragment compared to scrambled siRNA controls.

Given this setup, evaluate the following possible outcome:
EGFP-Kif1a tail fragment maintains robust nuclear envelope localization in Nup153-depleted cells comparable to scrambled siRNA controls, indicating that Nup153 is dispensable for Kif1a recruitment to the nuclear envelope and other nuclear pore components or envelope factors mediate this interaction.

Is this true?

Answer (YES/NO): NO